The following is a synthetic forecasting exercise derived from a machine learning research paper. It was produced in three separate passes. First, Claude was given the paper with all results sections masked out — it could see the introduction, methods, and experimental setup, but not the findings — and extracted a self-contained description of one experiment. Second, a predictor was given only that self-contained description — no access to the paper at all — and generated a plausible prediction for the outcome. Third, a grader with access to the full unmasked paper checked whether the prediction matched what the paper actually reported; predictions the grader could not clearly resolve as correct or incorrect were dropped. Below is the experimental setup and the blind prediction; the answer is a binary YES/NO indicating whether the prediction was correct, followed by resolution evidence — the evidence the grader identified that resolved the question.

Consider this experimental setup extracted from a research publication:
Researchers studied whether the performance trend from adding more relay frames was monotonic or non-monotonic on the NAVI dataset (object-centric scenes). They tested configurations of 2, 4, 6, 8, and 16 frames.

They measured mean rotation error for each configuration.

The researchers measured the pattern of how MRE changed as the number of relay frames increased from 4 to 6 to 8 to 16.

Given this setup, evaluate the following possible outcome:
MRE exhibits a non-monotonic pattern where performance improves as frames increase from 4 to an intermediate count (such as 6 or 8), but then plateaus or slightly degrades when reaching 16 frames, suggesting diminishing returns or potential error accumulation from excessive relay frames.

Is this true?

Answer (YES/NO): NO